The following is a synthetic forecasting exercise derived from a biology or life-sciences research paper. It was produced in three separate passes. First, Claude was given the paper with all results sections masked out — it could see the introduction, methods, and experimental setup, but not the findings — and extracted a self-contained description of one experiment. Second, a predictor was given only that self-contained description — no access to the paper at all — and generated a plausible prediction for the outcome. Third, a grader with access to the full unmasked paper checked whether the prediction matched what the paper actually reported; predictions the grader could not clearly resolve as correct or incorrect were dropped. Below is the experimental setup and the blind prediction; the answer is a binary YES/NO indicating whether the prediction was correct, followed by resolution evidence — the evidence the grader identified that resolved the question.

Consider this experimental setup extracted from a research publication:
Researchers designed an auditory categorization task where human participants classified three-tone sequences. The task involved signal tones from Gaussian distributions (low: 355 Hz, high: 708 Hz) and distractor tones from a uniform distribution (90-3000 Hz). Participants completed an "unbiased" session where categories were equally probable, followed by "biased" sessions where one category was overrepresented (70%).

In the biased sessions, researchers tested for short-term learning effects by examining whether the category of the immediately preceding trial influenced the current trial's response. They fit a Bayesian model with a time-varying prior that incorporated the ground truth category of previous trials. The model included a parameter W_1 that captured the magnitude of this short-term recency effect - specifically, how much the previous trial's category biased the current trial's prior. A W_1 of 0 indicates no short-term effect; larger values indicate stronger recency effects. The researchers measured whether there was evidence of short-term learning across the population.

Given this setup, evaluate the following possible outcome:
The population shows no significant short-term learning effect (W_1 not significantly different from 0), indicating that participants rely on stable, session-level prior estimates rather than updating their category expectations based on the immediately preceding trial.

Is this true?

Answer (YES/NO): NO